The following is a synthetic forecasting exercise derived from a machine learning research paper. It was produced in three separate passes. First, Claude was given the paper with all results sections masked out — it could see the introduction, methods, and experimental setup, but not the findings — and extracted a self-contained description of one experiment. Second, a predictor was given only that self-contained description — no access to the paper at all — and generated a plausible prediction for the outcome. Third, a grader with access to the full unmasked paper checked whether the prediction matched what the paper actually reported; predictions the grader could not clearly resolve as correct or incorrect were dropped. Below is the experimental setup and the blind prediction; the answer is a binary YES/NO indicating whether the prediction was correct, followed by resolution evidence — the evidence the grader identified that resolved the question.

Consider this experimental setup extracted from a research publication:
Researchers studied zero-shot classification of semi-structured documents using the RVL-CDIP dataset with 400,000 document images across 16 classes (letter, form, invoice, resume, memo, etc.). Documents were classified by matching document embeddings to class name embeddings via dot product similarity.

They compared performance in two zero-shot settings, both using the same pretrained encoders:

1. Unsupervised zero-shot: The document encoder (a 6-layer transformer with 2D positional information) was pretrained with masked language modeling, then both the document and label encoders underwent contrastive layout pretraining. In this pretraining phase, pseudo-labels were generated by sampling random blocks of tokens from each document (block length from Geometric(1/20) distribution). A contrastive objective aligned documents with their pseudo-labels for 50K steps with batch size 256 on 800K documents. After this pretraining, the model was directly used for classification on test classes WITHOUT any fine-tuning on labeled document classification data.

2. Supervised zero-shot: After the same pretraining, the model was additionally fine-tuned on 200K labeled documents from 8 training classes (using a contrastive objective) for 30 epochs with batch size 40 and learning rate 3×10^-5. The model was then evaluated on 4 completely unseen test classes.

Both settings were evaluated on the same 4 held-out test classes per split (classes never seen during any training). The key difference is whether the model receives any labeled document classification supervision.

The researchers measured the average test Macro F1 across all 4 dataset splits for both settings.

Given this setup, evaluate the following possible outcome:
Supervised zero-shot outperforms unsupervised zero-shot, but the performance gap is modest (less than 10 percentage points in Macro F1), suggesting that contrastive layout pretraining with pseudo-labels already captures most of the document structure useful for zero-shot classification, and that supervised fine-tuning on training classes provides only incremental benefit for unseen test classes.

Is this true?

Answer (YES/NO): NO